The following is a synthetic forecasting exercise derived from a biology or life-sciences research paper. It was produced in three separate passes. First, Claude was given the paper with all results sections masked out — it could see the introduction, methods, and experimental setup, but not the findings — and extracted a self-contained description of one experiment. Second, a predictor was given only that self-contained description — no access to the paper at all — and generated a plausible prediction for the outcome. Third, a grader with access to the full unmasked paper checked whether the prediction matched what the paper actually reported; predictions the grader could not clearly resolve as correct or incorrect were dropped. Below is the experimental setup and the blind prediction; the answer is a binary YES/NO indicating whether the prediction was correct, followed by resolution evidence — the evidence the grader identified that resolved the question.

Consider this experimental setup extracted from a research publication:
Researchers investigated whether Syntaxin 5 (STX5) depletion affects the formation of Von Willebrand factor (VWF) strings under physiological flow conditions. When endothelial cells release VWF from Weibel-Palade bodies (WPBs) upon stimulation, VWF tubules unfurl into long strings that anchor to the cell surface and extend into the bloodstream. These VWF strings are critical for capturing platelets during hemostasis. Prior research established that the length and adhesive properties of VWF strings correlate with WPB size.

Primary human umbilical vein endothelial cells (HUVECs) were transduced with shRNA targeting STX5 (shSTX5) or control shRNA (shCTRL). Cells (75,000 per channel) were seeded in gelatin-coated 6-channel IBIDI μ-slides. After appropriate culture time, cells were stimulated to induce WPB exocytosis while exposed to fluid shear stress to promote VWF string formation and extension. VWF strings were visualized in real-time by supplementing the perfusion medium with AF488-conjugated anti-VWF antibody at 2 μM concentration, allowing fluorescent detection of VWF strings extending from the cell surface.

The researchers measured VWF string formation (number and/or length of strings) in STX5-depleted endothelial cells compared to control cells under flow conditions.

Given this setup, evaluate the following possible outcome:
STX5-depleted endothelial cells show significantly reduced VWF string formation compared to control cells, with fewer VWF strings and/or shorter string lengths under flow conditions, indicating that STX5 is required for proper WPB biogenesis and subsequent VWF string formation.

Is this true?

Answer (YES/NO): YES